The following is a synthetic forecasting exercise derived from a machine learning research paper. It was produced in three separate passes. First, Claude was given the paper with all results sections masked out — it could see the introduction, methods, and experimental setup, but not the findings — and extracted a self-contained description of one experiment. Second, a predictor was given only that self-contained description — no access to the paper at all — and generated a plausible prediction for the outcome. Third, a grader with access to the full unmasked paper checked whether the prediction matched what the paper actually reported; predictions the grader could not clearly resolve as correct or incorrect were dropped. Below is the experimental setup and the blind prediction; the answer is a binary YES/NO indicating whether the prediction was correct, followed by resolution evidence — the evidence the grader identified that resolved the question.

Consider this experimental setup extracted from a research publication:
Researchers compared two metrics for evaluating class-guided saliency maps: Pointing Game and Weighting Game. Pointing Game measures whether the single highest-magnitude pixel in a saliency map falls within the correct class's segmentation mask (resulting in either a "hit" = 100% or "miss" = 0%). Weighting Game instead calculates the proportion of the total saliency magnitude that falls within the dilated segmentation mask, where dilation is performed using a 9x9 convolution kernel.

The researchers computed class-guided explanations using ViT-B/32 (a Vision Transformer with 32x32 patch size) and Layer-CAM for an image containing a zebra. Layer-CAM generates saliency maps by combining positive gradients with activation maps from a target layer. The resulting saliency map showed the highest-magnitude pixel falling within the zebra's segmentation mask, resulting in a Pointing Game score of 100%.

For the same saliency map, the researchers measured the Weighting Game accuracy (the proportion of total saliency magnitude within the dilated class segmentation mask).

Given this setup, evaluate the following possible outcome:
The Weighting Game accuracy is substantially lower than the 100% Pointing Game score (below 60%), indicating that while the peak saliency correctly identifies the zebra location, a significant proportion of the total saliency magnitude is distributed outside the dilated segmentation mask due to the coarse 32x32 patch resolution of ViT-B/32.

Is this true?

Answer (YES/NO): NO